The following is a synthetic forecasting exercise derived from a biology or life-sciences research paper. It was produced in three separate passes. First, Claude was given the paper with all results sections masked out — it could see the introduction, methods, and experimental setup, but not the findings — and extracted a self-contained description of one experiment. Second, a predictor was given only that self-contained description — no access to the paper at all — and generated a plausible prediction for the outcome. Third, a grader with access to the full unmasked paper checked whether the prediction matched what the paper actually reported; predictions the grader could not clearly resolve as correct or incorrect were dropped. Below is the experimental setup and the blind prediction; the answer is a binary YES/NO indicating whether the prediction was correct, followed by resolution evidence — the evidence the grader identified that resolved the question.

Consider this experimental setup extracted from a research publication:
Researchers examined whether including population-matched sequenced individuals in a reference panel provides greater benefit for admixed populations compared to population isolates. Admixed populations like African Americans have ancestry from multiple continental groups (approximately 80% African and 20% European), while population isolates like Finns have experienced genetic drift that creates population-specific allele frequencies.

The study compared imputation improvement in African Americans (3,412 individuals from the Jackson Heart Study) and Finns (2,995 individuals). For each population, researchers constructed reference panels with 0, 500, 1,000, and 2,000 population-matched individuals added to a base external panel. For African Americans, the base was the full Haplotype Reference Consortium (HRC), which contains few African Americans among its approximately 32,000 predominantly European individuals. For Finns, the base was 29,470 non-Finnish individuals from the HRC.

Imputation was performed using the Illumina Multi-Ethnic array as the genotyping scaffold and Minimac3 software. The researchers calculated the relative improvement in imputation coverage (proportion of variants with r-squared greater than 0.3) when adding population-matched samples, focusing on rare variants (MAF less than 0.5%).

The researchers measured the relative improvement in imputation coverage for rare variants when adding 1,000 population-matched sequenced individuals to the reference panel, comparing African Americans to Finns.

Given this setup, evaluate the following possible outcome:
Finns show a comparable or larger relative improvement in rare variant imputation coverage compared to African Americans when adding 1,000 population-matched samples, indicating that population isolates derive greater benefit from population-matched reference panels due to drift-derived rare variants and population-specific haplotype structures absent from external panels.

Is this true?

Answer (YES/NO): NO